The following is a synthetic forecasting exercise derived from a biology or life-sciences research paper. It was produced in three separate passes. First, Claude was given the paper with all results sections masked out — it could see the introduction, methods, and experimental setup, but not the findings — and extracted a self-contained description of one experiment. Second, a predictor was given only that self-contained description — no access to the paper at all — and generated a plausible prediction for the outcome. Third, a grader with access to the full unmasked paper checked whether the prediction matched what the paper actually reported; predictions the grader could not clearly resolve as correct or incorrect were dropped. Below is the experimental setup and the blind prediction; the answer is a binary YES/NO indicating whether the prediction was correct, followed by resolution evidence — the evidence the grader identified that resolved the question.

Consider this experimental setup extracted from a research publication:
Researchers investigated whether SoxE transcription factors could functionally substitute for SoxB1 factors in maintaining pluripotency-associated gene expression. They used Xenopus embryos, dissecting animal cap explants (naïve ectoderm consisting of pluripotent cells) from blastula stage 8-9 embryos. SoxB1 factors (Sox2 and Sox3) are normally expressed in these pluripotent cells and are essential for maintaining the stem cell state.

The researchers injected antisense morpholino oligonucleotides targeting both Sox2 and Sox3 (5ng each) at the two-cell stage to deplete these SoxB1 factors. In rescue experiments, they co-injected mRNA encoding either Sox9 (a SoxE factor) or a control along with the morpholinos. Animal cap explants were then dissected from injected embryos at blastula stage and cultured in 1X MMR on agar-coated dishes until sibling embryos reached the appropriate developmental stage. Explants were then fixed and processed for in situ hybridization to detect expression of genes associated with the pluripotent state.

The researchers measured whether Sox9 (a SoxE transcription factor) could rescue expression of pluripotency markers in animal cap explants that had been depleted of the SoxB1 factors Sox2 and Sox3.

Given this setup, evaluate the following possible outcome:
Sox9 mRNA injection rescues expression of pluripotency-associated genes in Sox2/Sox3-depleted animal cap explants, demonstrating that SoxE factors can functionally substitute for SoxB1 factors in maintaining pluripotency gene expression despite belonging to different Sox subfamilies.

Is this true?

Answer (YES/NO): YES